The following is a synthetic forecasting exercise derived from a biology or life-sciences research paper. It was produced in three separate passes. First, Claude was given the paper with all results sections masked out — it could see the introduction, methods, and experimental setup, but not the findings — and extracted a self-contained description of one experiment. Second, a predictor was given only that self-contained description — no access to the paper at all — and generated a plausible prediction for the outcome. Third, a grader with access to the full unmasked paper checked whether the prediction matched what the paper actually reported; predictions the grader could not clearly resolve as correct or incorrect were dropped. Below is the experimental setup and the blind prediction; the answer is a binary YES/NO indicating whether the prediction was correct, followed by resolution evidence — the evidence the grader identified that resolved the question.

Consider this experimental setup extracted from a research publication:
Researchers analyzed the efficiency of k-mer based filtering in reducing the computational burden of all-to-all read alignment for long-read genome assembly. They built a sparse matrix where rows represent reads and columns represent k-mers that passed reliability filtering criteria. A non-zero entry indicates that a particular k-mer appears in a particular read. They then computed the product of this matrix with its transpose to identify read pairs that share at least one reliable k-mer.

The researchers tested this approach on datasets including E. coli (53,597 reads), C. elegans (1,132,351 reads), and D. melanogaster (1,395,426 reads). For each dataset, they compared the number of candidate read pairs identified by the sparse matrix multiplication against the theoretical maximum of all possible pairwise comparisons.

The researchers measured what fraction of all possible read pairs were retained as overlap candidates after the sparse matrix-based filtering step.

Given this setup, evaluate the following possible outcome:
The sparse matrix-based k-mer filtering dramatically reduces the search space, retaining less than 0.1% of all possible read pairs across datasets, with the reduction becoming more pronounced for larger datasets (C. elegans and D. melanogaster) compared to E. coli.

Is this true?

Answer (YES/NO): NO